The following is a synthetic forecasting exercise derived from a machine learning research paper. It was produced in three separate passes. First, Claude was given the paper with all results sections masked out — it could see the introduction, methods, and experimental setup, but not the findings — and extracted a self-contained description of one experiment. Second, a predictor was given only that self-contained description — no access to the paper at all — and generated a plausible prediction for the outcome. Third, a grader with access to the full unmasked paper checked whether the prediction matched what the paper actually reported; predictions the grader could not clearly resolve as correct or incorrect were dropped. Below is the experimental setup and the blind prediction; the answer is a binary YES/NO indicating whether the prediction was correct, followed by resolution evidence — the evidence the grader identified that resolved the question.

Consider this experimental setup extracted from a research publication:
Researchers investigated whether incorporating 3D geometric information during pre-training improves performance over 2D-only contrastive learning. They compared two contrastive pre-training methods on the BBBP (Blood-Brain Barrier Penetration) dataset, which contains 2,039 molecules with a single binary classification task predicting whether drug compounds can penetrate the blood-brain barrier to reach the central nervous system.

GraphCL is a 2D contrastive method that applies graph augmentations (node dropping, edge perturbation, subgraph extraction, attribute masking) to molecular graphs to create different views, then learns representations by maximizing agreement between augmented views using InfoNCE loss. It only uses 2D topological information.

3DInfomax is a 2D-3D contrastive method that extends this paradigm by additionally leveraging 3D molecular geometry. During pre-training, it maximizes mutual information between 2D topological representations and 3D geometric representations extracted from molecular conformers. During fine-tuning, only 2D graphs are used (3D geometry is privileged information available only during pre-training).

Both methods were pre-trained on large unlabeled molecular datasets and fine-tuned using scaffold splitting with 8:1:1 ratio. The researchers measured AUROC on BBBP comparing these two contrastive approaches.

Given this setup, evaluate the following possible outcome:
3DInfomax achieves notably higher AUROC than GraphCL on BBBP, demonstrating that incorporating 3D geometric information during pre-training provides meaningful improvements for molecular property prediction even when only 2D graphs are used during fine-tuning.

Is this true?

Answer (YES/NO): NO